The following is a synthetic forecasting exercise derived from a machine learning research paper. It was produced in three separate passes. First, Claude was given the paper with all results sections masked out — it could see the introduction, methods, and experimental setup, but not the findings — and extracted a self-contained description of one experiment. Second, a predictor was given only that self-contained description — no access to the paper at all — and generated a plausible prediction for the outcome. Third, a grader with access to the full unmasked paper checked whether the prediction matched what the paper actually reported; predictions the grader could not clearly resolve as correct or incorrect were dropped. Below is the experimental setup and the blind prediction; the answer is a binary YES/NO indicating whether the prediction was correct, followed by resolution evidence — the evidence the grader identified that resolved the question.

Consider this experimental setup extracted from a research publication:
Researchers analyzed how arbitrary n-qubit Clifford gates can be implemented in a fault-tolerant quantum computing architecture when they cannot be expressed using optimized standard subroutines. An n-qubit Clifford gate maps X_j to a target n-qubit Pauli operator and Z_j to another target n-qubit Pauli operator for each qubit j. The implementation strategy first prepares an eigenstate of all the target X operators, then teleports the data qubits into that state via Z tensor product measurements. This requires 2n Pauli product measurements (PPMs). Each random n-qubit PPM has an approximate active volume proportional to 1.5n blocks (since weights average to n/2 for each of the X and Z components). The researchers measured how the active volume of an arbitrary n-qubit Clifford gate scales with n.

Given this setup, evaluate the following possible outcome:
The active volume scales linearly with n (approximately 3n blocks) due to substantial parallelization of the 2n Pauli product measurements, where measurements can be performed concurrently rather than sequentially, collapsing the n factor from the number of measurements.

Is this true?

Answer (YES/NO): NO